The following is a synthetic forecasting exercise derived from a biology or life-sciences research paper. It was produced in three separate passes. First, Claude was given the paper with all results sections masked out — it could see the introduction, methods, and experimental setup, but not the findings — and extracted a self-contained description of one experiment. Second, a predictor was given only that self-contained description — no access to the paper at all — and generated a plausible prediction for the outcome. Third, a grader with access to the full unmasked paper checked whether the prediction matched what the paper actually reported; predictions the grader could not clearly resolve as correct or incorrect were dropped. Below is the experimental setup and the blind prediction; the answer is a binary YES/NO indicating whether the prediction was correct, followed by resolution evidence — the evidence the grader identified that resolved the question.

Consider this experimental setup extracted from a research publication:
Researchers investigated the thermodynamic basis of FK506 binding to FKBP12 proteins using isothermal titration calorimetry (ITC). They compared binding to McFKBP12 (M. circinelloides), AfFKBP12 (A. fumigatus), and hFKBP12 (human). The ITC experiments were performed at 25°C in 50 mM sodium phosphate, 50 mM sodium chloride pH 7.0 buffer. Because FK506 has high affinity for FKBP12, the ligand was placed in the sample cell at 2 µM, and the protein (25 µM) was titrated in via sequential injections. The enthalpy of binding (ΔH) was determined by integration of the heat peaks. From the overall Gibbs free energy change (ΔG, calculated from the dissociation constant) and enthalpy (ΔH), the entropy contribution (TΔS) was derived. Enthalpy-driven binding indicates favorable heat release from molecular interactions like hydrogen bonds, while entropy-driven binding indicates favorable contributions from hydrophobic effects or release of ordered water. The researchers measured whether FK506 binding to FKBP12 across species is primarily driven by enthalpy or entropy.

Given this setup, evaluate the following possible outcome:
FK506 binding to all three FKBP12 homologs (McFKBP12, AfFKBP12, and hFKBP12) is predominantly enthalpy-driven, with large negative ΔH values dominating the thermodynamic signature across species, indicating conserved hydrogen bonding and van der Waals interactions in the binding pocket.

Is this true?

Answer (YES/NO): NO